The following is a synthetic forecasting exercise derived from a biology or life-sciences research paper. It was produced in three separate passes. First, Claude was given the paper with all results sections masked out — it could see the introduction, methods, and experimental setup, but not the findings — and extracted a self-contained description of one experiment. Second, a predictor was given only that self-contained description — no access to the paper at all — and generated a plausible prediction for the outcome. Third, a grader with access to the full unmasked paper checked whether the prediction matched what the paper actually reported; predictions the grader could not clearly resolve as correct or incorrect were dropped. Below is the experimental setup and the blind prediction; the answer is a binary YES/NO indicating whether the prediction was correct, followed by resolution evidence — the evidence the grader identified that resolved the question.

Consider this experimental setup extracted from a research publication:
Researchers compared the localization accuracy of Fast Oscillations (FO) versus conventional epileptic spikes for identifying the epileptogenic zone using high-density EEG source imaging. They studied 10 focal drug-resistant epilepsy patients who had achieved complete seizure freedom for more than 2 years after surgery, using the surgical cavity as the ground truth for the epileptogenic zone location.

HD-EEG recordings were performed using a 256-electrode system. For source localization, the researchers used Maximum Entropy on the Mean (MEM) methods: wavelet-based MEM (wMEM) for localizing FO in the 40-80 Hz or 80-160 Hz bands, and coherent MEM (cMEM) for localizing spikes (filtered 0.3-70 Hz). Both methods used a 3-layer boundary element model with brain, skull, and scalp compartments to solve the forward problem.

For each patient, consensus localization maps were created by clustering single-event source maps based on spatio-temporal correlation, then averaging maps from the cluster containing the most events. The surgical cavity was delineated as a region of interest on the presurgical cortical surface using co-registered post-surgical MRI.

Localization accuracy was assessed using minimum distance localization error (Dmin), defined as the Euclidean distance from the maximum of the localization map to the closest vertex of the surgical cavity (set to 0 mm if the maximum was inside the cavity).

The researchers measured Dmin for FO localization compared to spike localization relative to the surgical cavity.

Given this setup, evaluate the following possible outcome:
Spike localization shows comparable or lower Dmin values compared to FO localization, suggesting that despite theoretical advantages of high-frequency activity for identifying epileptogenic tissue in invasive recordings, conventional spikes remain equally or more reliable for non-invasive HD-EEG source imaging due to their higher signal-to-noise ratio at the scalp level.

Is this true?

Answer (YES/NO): NO